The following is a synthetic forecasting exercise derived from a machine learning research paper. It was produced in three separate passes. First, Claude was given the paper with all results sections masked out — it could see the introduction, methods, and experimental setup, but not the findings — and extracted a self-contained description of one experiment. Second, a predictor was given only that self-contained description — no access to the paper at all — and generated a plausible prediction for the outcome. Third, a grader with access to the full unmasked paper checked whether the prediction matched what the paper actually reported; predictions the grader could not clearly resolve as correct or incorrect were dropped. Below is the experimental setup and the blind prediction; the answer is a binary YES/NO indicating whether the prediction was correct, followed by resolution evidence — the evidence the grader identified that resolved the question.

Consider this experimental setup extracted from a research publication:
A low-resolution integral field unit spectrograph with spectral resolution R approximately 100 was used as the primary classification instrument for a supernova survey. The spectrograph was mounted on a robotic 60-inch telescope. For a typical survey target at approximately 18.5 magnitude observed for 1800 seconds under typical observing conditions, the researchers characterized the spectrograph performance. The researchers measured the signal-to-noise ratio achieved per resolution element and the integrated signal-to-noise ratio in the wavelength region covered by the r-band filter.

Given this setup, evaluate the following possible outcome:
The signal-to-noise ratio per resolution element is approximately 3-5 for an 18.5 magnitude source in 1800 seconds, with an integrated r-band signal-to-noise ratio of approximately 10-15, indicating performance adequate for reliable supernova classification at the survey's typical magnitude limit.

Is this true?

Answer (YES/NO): NO